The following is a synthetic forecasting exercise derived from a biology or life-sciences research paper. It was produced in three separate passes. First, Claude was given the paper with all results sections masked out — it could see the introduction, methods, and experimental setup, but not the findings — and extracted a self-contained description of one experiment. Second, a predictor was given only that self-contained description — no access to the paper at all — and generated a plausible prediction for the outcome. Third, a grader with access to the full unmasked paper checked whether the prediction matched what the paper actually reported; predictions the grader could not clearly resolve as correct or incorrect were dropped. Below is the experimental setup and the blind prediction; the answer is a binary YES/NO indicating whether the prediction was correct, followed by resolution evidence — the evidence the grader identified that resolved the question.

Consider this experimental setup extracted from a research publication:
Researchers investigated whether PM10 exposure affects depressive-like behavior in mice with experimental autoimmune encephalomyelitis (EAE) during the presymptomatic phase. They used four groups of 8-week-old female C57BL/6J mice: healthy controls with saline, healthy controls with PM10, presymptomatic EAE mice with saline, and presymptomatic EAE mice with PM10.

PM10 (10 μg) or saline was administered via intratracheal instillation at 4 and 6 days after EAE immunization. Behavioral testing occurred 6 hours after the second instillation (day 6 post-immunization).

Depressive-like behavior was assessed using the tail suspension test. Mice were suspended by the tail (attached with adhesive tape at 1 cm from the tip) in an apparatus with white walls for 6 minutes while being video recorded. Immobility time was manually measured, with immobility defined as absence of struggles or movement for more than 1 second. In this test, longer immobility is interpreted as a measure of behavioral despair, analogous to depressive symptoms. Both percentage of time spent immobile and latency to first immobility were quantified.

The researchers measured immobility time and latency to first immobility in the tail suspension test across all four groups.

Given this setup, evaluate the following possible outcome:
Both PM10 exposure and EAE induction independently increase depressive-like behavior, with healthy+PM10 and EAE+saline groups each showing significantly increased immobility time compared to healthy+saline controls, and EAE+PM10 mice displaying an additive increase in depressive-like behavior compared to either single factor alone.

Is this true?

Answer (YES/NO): NO